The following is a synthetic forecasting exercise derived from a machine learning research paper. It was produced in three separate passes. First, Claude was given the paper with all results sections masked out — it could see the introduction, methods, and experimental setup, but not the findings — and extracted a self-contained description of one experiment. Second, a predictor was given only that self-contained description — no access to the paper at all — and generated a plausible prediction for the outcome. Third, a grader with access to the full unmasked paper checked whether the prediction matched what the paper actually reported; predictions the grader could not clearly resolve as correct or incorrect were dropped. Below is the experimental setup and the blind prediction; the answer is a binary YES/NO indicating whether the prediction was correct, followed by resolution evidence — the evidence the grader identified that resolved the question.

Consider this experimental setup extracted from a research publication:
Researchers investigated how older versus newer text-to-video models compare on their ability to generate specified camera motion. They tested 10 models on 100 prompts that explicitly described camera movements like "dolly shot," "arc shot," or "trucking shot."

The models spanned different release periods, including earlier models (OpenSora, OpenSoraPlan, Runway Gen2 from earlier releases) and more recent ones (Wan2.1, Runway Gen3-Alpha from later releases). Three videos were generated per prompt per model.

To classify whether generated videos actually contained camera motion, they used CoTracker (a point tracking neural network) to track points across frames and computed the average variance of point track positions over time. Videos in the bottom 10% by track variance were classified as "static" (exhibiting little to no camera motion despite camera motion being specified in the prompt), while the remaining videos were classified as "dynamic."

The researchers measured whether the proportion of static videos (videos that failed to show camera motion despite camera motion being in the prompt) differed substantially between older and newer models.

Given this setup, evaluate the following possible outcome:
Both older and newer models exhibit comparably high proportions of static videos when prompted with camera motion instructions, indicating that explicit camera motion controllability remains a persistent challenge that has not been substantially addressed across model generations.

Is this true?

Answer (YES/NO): NO